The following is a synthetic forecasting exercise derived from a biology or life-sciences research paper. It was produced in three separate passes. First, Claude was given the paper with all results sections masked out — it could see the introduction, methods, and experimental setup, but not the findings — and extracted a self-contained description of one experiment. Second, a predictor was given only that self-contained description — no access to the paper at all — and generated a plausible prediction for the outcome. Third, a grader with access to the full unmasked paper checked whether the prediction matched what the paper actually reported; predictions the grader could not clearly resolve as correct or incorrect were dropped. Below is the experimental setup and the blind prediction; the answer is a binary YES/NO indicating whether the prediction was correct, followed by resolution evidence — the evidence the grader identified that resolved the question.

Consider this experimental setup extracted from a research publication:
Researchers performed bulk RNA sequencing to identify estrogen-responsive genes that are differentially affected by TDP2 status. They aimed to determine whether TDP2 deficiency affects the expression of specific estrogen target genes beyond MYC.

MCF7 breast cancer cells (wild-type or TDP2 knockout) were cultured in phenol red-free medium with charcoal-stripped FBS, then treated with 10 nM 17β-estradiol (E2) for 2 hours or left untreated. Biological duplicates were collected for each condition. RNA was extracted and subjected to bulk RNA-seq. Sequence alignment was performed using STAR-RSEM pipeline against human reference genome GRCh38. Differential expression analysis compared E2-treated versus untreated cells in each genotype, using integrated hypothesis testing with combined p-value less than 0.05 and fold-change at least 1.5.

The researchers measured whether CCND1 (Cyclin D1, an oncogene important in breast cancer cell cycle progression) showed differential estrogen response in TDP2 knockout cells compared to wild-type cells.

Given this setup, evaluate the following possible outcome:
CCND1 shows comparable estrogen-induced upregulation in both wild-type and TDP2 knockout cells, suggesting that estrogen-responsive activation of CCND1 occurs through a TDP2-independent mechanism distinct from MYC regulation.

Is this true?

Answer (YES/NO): NO